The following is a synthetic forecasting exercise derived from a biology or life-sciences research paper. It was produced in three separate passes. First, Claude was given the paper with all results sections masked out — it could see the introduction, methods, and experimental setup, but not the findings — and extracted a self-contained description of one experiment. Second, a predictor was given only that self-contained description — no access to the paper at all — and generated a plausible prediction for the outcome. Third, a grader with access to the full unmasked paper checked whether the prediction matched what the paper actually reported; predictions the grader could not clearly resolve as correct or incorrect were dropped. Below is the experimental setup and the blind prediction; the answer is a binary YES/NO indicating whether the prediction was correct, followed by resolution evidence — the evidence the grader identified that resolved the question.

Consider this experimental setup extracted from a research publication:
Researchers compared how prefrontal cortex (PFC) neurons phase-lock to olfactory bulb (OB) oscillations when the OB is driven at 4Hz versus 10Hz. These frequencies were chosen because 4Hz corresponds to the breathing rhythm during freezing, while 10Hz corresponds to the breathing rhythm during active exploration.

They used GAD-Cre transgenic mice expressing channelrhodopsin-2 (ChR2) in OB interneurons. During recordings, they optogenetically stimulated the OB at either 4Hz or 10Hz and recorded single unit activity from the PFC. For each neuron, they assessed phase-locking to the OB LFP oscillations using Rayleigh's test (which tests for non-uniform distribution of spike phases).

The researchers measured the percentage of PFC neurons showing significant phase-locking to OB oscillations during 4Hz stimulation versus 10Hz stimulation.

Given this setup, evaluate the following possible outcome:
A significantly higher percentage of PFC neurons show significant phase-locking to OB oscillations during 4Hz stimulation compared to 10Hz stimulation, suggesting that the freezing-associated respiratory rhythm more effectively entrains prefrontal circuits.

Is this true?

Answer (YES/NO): YES